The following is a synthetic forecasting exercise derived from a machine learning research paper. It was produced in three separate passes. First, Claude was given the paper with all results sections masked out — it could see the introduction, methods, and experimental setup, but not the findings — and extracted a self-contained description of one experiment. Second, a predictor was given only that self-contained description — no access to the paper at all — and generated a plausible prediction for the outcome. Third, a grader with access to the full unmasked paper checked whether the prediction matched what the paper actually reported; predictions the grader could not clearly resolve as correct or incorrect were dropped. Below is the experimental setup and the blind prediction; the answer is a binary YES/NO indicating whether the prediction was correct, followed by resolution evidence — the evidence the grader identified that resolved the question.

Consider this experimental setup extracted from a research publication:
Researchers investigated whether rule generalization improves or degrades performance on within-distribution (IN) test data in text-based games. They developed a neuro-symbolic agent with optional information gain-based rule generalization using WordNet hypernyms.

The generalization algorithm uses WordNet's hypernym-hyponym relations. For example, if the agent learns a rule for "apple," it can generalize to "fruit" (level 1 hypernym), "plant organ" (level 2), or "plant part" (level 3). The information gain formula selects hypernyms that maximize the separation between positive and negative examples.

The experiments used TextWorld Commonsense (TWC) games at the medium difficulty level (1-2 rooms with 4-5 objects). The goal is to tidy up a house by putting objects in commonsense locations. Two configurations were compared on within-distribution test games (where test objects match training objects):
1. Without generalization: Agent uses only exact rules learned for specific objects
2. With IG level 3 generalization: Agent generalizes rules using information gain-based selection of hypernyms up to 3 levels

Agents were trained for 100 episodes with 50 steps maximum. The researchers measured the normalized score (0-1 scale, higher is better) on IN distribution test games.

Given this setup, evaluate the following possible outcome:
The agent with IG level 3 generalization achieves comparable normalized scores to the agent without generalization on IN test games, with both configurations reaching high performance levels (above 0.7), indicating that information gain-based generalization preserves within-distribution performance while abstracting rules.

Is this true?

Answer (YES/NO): NO